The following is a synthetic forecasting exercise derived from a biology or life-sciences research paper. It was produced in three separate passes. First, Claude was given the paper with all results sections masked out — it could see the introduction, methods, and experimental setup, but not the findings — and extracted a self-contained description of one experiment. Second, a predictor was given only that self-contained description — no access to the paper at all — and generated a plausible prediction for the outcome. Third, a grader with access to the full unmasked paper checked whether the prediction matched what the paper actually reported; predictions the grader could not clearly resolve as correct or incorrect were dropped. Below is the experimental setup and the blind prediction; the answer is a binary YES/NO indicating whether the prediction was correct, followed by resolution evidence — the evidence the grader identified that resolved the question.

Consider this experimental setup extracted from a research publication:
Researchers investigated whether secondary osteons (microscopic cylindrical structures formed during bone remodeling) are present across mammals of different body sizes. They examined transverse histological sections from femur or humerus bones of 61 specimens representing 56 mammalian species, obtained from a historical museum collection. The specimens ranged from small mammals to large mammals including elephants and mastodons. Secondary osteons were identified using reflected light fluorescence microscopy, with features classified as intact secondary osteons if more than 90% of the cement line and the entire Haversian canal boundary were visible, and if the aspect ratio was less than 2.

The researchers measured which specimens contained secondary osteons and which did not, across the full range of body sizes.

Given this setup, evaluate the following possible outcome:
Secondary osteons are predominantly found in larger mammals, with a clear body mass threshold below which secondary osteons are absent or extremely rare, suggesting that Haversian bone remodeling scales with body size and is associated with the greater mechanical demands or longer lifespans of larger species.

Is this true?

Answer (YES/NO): NO